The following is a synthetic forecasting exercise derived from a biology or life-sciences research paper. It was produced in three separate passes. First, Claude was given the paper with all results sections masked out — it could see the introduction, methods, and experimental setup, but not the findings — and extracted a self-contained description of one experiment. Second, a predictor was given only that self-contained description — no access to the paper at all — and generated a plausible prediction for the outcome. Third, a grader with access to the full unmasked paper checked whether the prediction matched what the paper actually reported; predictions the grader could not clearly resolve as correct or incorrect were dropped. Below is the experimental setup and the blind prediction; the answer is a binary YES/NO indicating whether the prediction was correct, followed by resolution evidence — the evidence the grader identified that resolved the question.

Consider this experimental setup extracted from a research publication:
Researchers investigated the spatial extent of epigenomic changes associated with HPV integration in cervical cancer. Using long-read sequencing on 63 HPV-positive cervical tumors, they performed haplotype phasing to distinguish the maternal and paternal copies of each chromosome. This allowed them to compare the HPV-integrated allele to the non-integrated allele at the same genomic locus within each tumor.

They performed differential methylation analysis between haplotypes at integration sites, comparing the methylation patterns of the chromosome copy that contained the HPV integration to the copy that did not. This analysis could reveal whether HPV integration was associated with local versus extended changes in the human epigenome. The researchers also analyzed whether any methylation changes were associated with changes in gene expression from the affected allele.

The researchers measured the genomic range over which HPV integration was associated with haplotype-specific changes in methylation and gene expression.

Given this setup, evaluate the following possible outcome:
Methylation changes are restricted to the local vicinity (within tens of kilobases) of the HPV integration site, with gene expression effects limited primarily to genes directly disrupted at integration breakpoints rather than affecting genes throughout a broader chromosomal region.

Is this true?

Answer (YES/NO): NO